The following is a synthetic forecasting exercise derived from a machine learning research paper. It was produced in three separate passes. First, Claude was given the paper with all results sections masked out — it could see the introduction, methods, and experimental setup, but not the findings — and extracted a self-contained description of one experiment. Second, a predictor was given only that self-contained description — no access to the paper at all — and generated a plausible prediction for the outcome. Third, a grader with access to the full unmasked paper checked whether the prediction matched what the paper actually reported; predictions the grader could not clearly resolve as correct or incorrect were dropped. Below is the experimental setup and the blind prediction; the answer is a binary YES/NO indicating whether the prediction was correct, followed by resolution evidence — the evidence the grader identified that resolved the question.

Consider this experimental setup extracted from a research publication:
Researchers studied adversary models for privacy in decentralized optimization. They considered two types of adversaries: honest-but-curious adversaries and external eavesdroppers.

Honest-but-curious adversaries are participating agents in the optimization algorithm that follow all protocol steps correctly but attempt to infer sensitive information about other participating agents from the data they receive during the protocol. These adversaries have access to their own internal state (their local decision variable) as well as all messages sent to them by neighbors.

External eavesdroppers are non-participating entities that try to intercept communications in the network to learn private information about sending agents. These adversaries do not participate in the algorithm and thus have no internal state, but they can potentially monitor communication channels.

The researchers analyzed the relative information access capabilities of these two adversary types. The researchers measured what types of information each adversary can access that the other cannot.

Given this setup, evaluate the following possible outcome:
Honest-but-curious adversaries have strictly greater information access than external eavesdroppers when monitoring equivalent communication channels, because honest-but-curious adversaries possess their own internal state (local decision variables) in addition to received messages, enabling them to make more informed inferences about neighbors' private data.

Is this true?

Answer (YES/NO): NO